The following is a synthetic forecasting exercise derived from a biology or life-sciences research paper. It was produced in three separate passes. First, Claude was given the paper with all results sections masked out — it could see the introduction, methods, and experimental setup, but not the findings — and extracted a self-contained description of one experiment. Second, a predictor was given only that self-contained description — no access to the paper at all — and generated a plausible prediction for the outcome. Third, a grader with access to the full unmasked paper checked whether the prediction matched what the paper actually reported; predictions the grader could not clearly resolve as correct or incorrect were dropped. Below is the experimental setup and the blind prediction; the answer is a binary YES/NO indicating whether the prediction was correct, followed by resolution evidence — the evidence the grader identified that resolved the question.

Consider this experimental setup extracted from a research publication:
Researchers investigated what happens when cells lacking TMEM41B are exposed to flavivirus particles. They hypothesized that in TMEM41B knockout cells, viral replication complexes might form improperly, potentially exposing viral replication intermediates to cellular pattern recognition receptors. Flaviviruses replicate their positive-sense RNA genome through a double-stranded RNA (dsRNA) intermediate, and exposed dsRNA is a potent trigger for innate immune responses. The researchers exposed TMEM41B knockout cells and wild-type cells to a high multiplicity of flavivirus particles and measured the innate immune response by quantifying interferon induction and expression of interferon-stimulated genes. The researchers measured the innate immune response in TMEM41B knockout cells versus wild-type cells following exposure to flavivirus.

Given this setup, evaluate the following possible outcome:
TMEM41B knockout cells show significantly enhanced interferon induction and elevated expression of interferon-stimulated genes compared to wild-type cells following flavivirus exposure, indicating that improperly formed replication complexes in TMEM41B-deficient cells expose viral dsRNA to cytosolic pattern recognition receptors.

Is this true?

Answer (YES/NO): YES